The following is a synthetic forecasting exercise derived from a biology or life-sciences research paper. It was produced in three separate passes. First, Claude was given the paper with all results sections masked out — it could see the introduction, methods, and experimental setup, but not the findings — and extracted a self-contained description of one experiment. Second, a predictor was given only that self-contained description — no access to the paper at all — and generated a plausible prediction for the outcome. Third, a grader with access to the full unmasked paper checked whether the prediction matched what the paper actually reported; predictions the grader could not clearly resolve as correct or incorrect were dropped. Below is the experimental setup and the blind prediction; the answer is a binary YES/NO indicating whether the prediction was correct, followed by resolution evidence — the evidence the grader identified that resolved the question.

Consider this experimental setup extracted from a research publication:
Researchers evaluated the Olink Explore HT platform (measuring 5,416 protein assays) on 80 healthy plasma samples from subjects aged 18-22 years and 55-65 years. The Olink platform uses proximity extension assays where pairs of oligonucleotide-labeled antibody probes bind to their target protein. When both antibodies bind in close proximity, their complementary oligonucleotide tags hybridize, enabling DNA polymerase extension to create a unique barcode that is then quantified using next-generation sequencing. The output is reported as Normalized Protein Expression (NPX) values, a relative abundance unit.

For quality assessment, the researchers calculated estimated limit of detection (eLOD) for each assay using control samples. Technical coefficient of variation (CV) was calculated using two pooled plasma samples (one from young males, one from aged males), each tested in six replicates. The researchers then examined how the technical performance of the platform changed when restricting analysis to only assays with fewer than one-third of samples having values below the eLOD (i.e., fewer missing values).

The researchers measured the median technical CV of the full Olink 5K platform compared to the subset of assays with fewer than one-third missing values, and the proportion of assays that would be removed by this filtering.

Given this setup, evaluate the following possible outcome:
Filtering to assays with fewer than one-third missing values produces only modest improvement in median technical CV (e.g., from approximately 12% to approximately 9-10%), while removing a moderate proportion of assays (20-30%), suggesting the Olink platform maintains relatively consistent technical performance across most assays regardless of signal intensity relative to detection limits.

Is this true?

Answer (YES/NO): NO